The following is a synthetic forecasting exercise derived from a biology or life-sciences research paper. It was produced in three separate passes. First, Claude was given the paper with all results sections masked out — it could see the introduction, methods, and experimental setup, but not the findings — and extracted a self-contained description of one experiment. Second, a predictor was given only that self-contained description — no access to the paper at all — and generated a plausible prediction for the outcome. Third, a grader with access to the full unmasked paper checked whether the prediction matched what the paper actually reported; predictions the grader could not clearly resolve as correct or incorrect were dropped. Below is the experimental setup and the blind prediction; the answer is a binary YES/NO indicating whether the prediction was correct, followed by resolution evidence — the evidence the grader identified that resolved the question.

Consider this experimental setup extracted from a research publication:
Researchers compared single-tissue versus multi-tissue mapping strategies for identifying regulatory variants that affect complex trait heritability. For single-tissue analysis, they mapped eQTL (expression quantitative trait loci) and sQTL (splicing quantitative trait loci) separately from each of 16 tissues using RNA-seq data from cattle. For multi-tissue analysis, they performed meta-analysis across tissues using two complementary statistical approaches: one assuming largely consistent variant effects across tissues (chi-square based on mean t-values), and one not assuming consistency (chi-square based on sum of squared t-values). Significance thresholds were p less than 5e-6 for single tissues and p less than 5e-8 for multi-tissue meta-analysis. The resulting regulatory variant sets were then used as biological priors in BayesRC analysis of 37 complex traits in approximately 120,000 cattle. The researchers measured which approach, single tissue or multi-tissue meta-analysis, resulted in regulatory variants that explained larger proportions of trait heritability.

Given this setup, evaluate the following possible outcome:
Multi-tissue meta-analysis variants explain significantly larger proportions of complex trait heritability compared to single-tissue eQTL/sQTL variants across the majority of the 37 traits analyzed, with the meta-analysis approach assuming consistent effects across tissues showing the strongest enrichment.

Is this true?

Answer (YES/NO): NO